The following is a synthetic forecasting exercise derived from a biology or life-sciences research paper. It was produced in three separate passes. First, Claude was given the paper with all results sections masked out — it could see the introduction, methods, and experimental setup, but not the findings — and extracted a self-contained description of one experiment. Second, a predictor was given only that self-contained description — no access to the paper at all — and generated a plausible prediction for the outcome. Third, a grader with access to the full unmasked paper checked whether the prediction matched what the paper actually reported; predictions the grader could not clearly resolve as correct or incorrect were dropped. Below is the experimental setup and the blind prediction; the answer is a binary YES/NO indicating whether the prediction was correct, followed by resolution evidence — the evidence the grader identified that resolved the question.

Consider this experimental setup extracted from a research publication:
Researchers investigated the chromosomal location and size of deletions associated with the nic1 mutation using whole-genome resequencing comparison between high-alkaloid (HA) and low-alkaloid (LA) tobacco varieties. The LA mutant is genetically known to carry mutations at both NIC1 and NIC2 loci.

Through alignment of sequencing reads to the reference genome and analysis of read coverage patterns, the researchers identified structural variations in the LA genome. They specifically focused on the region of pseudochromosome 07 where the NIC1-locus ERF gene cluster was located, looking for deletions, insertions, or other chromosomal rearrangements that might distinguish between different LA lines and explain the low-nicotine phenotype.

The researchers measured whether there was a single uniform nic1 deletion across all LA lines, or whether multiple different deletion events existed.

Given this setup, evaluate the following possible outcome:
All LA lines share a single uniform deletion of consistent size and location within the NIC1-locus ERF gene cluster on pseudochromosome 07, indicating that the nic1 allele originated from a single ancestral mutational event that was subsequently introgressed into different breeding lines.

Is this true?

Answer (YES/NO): NO